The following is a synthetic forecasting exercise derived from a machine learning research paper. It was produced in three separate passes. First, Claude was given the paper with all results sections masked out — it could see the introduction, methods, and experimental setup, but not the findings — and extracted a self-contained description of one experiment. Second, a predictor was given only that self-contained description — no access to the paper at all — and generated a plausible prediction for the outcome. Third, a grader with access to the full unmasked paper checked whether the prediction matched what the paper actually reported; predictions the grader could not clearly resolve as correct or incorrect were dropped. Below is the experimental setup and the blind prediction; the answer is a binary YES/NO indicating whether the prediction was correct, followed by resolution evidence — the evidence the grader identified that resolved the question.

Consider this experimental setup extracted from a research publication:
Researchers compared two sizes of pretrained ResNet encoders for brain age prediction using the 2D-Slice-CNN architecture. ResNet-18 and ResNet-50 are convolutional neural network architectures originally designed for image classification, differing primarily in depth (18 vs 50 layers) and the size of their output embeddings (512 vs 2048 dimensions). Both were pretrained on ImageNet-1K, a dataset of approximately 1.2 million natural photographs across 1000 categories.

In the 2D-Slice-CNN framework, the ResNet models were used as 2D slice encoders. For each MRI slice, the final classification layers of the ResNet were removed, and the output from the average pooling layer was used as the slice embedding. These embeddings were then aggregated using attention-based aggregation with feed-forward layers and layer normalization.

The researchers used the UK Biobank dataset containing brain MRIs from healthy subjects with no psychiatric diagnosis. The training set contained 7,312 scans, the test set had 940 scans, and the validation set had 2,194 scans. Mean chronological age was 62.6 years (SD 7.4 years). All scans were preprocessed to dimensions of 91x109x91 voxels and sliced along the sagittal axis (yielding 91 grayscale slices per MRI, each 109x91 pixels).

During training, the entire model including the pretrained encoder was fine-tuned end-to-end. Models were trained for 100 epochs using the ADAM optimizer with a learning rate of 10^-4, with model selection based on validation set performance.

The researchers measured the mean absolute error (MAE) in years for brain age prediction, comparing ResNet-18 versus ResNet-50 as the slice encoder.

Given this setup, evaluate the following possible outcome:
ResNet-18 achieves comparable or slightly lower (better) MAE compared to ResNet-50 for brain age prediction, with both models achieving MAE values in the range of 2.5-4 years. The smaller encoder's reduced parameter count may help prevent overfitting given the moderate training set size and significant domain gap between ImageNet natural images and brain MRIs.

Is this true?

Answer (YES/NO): YES